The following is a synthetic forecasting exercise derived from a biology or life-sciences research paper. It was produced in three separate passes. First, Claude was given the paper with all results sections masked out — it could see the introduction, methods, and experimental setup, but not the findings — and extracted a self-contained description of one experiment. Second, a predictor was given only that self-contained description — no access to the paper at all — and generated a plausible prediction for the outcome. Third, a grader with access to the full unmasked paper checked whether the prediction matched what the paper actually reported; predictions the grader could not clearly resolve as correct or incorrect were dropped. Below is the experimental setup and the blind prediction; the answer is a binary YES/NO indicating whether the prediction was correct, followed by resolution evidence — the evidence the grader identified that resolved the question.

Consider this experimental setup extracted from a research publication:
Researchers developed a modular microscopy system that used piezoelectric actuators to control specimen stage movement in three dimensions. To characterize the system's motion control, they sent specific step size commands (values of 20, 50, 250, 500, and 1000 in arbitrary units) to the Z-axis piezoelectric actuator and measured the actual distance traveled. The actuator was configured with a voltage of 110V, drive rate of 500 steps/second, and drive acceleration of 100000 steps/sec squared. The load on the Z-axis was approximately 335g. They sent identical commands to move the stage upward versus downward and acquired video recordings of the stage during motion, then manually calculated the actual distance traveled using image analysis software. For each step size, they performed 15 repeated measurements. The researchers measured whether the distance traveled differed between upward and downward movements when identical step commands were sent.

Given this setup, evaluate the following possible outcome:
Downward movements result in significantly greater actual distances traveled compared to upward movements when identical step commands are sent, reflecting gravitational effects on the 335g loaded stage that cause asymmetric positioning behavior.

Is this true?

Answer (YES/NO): NO